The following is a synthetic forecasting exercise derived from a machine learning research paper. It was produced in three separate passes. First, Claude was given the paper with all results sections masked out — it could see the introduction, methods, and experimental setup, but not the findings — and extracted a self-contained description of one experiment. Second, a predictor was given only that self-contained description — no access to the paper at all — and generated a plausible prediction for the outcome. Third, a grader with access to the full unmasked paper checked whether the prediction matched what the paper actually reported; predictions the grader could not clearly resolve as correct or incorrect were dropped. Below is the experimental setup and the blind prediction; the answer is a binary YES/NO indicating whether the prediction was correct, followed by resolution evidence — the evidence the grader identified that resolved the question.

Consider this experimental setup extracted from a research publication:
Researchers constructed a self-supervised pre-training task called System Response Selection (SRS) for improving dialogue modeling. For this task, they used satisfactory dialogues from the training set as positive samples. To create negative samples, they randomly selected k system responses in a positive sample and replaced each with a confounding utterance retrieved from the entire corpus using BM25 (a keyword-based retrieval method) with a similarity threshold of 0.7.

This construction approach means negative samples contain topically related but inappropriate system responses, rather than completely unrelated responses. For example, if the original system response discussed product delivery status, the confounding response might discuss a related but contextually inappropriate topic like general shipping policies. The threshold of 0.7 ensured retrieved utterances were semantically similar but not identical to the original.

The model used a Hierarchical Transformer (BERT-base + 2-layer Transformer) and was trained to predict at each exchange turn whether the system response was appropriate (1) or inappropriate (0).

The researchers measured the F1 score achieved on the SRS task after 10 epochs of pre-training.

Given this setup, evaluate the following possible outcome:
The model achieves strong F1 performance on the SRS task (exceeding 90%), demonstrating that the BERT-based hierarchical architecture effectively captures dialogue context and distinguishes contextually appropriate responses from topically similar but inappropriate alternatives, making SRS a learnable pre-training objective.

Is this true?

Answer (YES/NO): NO